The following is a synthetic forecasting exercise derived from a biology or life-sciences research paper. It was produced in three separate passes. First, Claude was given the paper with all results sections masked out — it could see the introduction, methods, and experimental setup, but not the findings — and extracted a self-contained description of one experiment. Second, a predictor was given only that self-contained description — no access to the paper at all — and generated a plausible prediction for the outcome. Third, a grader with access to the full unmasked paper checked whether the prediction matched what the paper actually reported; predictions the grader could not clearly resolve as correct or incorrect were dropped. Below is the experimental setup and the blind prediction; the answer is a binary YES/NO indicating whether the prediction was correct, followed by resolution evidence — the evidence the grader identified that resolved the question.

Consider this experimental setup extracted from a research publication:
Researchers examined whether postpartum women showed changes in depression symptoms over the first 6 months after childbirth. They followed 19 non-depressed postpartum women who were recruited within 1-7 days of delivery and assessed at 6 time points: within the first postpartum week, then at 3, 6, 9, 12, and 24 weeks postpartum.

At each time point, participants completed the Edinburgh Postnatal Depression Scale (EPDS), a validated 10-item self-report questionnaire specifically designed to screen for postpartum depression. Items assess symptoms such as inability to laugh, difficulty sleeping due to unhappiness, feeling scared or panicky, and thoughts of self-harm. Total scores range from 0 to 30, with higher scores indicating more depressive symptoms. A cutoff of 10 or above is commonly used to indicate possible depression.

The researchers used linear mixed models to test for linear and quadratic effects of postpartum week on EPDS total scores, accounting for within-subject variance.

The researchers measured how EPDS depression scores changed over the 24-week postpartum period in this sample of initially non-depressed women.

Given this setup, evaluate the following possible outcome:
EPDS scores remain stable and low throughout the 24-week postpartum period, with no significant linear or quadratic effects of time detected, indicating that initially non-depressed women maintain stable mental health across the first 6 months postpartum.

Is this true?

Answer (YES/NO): NO